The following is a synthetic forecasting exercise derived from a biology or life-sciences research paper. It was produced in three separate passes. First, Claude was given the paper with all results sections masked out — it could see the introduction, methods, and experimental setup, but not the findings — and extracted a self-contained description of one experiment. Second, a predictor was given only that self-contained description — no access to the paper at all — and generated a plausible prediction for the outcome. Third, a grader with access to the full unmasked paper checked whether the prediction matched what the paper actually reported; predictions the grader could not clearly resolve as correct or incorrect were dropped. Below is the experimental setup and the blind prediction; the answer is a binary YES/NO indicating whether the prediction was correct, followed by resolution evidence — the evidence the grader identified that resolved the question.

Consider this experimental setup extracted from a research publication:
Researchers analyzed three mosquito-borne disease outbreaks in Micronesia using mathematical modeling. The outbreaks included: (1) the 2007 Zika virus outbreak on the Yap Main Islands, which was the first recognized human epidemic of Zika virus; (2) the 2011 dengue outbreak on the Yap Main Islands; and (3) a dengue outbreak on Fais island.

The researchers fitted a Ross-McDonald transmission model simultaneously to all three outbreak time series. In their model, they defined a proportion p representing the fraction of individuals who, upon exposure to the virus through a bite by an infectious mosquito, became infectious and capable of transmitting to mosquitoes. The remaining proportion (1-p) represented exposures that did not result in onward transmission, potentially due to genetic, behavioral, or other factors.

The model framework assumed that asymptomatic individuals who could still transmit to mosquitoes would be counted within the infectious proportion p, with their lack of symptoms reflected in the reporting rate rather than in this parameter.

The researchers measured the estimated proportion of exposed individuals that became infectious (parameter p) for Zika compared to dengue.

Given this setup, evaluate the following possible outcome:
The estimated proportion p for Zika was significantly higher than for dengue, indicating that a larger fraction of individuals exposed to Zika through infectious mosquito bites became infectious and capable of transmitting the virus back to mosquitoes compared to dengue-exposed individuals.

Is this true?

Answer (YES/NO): NO